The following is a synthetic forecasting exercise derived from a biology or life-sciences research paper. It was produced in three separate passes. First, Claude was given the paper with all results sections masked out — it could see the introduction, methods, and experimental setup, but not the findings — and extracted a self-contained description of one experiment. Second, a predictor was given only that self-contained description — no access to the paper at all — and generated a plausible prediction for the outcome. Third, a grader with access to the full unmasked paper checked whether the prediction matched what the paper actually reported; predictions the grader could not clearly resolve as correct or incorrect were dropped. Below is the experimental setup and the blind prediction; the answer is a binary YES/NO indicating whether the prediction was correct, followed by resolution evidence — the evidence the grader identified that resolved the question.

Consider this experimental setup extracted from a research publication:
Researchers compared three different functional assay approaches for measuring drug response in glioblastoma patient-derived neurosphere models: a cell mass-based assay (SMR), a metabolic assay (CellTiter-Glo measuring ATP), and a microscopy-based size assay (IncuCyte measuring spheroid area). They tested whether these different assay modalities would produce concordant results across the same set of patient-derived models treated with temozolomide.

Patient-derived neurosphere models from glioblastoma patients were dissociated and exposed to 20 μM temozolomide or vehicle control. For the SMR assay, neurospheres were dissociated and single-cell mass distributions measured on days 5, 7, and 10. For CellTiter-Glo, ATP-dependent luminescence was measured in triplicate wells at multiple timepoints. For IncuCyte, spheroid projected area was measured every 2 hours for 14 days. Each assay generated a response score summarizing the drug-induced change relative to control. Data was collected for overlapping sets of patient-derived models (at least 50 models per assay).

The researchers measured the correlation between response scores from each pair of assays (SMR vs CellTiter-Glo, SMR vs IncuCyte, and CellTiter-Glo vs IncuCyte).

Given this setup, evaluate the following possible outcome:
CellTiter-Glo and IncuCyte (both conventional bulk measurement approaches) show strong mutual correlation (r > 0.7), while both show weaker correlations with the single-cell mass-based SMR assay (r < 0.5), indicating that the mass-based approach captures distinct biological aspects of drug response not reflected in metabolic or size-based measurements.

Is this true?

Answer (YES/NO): NO